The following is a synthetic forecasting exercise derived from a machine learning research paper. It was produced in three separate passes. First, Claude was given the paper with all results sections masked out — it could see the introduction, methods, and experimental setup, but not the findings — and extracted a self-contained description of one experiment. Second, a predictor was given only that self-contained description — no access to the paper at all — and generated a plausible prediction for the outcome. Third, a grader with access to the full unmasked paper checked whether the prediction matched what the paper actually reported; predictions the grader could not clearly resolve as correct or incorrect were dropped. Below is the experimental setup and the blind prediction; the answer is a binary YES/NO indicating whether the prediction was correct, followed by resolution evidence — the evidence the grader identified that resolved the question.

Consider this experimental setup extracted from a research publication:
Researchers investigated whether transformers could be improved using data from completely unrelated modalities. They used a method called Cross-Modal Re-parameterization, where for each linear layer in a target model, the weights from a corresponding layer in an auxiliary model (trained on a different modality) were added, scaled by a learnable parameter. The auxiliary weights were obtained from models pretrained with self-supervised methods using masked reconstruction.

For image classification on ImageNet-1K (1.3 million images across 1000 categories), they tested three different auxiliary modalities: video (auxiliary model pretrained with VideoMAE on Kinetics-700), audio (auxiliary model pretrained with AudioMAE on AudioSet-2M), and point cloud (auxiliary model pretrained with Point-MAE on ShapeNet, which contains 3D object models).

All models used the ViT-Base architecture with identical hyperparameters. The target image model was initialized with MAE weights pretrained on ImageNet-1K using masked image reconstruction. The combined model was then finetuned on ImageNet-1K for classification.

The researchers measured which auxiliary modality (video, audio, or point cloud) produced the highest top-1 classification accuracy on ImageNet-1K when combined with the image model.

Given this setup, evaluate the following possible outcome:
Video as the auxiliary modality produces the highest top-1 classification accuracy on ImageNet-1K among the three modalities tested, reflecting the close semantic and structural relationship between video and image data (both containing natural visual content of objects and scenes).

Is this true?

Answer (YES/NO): NO